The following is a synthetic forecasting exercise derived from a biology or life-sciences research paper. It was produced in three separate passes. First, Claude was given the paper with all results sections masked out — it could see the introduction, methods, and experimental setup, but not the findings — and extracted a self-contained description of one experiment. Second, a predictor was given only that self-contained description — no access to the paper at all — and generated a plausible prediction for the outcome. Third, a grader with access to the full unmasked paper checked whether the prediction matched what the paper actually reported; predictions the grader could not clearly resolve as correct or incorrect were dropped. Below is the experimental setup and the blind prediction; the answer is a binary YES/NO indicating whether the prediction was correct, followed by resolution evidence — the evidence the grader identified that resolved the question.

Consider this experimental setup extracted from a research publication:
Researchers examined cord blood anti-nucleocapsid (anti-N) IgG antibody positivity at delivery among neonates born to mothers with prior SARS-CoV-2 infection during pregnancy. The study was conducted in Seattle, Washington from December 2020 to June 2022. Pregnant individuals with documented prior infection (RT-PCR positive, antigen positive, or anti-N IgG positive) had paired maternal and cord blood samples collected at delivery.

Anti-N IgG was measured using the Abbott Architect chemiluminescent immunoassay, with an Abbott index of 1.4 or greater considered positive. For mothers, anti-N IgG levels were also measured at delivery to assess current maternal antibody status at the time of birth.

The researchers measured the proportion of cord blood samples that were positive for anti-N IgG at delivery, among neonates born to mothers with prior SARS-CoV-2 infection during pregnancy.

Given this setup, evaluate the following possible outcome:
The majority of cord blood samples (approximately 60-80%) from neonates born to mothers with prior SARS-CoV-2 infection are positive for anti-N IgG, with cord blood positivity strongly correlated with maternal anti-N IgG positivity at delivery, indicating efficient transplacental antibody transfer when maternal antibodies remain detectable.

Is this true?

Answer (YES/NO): NO